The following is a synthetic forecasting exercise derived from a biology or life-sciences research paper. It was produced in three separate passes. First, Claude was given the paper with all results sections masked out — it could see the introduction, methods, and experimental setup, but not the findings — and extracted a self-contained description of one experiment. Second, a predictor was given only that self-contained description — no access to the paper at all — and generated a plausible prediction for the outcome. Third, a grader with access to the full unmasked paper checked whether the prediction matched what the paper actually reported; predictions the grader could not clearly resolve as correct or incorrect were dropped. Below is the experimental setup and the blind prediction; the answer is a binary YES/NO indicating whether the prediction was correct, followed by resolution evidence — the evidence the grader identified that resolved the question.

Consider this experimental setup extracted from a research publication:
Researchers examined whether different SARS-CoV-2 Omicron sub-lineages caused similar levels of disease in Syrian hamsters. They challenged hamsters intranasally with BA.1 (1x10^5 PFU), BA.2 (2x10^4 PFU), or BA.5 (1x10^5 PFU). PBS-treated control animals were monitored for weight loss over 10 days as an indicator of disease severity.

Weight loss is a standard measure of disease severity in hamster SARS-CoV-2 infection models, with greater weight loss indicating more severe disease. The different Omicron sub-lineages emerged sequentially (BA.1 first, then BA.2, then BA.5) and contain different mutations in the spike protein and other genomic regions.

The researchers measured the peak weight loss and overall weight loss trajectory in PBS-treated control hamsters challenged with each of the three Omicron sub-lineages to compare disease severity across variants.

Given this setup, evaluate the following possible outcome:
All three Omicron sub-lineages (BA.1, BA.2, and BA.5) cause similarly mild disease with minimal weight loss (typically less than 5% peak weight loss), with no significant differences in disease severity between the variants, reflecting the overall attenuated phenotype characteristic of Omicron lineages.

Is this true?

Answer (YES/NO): NO